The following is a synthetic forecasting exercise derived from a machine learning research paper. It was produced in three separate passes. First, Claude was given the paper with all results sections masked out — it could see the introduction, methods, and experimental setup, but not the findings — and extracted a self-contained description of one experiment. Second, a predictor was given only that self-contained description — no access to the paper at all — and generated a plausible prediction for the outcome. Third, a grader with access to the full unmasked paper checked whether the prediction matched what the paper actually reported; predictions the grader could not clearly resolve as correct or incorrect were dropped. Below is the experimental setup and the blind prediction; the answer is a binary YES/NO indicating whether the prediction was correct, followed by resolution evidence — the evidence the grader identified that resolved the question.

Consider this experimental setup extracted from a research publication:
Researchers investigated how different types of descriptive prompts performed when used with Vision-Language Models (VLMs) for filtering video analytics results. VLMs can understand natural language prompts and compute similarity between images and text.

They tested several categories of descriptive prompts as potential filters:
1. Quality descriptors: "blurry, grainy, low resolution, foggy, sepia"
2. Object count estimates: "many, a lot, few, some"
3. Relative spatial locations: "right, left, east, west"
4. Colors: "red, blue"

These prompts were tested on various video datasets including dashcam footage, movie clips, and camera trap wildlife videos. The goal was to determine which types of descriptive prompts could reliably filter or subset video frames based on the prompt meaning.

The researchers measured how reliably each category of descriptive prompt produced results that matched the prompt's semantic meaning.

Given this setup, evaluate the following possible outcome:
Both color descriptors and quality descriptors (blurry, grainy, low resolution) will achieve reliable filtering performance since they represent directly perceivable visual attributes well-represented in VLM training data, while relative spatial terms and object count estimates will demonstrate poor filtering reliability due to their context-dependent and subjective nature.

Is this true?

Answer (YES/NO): NO